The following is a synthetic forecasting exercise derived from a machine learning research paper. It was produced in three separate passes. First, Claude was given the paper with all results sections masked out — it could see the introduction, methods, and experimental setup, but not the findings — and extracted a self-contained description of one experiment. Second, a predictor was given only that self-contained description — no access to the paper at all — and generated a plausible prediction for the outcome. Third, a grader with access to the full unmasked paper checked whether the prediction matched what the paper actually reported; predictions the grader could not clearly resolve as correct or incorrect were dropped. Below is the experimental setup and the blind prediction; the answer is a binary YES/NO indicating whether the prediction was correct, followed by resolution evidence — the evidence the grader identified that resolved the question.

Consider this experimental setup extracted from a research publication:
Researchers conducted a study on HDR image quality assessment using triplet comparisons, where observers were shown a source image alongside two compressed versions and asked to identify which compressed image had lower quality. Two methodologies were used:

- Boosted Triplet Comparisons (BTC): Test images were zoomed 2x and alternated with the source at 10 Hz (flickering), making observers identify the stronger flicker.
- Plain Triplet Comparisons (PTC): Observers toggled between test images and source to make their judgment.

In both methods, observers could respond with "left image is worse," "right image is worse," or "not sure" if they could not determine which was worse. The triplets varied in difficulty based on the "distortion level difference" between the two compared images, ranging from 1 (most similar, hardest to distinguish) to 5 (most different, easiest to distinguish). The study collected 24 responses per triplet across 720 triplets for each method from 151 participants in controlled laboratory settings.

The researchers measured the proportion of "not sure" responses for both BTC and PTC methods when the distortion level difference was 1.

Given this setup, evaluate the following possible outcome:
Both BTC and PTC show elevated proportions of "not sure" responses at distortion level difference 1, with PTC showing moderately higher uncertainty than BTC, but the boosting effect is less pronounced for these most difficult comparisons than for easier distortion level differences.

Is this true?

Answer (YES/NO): YES